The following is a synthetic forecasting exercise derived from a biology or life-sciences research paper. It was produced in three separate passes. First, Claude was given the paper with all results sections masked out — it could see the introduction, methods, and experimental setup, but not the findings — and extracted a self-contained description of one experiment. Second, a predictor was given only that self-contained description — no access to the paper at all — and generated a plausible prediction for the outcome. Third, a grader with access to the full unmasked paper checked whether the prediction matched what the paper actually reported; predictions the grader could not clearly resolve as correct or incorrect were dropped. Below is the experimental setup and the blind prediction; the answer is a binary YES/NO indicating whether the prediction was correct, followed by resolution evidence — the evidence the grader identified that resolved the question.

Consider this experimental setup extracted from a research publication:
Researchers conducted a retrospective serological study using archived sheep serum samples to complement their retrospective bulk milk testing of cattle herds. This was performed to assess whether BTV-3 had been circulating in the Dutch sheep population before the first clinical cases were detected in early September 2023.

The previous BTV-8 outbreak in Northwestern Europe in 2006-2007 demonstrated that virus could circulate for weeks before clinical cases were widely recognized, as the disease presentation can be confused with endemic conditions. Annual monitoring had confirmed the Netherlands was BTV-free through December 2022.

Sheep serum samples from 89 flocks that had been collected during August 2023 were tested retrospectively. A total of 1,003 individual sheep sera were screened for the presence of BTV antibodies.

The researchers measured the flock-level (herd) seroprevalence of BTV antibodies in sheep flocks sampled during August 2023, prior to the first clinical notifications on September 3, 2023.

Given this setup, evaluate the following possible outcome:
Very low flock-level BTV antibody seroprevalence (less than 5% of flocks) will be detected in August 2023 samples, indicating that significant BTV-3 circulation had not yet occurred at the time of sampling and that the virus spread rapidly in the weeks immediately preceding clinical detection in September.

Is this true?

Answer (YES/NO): YES